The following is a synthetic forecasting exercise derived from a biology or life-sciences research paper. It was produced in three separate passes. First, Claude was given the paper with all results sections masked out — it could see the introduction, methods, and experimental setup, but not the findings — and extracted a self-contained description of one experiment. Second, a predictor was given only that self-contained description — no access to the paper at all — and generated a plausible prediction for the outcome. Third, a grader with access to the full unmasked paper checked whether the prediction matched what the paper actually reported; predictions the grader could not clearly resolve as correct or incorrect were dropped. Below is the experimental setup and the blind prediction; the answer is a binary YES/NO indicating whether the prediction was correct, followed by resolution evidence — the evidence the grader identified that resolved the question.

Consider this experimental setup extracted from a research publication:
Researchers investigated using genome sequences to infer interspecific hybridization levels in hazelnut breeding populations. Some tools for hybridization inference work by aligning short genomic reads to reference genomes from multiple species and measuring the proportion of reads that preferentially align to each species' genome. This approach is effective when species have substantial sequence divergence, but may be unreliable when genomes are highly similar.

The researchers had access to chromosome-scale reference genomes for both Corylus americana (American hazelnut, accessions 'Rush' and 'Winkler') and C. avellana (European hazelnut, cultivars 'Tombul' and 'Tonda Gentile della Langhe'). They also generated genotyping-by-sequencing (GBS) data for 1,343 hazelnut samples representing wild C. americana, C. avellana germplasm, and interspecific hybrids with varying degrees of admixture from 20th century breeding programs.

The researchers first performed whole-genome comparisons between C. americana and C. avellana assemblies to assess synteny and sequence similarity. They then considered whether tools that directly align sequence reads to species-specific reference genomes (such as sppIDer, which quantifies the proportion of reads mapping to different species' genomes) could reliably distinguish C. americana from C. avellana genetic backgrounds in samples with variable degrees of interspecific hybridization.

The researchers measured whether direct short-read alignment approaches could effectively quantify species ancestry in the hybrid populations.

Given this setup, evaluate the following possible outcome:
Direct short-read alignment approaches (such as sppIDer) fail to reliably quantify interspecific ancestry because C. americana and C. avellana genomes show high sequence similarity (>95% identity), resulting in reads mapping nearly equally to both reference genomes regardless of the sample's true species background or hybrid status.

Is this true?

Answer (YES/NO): NO